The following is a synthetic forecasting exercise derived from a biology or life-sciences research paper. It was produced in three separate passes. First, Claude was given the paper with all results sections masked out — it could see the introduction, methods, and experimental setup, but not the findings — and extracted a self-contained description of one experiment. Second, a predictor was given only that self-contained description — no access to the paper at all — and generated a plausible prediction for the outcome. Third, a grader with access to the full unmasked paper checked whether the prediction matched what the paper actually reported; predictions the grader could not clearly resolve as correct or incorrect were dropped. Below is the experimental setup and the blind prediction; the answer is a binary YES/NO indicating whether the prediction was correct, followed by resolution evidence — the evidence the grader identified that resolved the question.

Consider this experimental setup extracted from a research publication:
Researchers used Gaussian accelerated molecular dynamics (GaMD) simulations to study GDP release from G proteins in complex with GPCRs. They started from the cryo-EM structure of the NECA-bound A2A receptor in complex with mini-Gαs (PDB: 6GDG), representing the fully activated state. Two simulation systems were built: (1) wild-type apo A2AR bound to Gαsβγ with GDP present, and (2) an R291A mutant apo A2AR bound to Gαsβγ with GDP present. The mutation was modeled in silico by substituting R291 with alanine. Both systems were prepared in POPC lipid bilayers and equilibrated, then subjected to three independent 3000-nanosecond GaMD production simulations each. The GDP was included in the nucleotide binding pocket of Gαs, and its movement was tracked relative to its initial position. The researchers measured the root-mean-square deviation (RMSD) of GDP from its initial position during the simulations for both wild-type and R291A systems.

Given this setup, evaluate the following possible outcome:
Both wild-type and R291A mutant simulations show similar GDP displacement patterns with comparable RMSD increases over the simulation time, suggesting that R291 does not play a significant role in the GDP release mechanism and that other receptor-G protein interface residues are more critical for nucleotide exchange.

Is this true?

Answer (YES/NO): NO